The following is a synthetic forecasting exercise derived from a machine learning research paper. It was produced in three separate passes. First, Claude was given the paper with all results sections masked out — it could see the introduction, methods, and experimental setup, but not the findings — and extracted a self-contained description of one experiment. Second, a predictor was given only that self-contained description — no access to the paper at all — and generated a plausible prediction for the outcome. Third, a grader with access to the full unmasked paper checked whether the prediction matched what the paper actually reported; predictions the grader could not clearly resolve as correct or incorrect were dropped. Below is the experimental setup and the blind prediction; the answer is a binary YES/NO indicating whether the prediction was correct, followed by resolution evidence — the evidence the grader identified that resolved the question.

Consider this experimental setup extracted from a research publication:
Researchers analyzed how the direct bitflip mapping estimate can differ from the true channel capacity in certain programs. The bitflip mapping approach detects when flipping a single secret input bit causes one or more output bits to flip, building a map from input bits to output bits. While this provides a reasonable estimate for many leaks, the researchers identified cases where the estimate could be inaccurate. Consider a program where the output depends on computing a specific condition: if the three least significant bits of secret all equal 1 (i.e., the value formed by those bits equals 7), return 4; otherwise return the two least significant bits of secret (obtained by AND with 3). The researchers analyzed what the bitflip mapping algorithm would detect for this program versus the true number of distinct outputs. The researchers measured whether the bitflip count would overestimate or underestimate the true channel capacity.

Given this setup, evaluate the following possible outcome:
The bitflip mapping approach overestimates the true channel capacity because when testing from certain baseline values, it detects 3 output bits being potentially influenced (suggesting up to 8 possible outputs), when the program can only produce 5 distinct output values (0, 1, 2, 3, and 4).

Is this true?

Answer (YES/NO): NO